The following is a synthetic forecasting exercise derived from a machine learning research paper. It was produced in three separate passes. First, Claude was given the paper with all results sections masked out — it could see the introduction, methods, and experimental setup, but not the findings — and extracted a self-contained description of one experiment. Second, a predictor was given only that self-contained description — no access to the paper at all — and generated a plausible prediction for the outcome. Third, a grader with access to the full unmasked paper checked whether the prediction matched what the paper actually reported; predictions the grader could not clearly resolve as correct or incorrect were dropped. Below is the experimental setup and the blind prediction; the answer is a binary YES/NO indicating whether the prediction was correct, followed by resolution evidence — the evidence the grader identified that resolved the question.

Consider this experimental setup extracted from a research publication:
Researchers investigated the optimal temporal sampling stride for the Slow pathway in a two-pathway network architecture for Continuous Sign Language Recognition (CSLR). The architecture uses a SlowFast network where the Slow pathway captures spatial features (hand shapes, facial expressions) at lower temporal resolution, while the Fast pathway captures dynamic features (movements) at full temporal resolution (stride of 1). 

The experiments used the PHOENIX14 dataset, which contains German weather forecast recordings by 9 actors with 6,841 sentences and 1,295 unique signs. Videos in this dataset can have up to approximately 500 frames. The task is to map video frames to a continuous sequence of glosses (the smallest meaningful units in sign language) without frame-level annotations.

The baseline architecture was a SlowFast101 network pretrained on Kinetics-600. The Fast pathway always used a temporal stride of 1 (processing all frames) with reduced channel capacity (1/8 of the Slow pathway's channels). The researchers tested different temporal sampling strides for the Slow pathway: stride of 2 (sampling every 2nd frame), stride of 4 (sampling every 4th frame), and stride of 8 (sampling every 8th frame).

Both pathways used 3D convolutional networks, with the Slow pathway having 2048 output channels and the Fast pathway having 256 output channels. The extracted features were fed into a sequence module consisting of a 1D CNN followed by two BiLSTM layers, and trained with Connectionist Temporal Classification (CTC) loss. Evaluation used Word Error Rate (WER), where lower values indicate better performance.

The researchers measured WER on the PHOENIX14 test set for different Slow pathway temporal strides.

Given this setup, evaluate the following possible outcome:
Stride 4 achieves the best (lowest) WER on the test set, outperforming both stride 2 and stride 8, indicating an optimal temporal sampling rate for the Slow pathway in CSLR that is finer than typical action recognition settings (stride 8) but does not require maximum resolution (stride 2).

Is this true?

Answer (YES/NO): NO